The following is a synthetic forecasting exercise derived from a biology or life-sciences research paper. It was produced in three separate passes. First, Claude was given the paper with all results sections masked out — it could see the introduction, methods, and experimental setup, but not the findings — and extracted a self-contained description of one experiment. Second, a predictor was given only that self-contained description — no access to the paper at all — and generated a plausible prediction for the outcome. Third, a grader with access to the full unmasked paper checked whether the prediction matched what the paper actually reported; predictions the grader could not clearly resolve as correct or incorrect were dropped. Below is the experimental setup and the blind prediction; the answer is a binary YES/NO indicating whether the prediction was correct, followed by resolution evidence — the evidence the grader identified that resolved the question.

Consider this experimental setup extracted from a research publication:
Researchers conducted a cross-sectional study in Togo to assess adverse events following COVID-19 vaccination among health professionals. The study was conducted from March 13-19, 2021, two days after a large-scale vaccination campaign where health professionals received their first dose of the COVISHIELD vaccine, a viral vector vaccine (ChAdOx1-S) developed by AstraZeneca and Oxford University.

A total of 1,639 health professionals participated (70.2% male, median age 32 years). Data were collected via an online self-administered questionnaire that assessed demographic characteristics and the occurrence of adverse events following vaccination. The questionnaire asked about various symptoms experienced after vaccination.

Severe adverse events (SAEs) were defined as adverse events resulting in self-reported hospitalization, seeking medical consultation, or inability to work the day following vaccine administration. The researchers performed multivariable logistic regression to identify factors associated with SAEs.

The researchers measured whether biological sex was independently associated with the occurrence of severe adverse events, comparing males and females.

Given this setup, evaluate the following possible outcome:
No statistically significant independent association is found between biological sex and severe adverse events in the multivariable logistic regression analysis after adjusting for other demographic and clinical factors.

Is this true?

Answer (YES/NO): NO